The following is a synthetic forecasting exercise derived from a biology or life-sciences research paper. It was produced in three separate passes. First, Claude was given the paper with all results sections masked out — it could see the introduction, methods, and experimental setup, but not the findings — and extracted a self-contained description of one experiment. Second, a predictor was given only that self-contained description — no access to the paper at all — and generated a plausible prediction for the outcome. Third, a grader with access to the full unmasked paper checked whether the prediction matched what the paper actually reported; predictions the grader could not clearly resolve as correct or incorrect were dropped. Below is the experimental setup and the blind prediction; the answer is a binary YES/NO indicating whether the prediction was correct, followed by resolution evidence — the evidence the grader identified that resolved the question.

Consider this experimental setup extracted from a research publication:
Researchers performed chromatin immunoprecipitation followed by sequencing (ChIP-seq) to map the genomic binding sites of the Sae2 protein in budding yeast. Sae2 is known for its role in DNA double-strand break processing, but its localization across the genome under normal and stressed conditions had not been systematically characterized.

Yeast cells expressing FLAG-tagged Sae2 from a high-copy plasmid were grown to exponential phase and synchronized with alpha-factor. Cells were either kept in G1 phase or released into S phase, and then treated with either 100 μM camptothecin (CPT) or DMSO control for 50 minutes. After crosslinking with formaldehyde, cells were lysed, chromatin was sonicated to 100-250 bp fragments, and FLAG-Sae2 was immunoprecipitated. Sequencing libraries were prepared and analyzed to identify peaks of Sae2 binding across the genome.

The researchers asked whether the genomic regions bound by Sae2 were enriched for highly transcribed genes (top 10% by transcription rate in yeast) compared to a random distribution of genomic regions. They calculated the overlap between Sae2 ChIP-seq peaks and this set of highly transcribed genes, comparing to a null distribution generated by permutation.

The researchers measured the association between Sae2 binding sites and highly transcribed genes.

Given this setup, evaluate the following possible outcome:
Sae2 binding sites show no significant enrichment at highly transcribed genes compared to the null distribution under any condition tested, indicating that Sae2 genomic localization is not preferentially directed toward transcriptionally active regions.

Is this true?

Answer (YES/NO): NO